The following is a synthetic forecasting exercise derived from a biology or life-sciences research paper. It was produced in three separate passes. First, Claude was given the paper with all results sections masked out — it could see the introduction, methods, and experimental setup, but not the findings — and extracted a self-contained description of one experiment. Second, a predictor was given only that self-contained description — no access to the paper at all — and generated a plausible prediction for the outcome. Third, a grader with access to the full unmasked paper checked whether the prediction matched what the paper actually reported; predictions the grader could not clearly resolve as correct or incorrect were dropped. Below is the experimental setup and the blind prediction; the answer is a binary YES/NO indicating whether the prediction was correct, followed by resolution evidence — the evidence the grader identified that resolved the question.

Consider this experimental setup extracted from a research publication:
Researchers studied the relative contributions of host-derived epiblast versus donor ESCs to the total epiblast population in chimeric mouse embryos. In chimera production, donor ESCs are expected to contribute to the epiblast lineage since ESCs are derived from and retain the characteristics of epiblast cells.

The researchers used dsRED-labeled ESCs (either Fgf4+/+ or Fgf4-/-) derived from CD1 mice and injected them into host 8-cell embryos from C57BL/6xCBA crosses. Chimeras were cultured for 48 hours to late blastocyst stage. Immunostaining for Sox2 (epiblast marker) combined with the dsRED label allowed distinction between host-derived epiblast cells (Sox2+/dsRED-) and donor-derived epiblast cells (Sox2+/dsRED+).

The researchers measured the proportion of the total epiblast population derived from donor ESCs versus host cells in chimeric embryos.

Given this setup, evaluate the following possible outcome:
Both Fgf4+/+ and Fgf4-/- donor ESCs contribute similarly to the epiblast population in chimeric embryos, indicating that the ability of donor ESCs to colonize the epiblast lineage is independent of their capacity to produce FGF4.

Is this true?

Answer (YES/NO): YES